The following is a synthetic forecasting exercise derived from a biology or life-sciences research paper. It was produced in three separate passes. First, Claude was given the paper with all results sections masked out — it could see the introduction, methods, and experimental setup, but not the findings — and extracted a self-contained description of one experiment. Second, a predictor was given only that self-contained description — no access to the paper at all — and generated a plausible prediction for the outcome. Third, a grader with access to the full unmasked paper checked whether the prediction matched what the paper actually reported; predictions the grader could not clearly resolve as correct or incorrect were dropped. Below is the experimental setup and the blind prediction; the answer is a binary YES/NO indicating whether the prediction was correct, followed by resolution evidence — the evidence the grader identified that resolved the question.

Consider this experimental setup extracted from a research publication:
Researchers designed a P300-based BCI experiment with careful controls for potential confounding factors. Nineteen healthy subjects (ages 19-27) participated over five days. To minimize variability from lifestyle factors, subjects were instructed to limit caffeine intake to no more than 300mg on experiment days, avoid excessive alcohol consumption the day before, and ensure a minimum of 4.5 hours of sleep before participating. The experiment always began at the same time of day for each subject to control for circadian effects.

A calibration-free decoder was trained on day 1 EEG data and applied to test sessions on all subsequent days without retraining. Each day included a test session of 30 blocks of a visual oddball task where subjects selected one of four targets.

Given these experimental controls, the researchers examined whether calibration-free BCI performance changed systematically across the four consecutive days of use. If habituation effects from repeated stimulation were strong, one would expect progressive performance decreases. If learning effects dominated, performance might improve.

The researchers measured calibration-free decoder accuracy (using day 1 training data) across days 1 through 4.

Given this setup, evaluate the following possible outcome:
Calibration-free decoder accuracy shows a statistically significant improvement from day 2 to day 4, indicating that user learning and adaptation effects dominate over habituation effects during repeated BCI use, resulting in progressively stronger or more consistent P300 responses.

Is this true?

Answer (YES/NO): NO